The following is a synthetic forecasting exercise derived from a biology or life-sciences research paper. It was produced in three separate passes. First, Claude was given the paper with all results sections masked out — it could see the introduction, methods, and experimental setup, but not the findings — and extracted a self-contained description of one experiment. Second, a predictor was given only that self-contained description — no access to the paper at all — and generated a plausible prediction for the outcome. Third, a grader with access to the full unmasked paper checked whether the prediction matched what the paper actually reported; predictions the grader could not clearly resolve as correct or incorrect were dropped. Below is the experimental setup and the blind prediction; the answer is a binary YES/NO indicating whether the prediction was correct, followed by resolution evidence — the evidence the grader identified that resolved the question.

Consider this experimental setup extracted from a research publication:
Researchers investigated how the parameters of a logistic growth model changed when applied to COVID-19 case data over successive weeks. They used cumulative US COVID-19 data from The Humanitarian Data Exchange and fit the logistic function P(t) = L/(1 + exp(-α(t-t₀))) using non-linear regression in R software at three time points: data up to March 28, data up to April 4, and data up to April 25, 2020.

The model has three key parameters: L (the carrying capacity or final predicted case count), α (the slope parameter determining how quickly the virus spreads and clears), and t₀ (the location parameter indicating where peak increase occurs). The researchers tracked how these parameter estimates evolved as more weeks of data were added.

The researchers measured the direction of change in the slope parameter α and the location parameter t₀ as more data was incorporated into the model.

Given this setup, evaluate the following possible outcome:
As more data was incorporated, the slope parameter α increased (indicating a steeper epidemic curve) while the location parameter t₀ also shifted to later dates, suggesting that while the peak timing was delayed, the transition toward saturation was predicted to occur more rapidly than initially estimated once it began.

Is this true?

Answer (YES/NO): NO